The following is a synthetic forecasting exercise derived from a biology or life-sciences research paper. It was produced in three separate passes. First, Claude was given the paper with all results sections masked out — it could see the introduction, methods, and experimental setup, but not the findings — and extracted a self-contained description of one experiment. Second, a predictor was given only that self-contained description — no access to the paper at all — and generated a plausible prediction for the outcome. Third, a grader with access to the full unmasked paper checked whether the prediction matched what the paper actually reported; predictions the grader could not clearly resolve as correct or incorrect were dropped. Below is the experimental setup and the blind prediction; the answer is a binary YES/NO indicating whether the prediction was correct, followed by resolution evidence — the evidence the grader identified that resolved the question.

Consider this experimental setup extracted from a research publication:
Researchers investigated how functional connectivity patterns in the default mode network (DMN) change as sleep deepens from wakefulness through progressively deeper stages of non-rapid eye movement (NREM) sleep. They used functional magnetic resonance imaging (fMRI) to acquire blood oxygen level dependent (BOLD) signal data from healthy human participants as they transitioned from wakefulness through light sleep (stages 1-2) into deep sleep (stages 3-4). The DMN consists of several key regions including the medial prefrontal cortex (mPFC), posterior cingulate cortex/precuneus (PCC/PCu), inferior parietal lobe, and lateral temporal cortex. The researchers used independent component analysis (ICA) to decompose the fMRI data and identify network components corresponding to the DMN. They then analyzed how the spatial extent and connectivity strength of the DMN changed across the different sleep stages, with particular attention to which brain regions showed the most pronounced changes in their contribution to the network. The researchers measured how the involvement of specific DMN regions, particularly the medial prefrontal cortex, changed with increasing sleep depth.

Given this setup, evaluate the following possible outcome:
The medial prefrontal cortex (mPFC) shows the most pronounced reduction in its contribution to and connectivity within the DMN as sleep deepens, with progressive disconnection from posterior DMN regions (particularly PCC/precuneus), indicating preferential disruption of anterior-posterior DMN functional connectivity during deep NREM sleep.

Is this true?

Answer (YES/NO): YES